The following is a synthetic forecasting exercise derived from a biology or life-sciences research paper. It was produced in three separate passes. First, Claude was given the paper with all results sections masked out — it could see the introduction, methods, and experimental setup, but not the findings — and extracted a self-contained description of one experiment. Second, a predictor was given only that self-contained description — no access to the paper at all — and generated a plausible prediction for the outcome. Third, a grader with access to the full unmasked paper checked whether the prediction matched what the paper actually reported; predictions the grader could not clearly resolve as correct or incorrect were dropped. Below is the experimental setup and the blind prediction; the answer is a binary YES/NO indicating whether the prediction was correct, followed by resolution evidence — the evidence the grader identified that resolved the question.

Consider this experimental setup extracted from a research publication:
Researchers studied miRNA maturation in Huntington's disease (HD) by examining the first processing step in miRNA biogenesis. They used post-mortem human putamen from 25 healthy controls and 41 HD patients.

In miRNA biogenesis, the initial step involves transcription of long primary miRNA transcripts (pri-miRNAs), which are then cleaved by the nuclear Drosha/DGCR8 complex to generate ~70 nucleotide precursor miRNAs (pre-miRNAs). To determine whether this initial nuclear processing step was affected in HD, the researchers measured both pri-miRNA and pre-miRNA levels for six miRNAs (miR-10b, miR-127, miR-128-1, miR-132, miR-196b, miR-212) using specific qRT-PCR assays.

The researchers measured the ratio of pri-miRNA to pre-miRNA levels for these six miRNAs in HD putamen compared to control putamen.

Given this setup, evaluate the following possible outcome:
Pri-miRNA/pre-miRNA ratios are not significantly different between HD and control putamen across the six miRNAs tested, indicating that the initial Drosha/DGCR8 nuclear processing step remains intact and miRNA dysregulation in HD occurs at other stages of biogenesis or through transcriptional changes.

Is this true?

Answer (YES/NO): NO